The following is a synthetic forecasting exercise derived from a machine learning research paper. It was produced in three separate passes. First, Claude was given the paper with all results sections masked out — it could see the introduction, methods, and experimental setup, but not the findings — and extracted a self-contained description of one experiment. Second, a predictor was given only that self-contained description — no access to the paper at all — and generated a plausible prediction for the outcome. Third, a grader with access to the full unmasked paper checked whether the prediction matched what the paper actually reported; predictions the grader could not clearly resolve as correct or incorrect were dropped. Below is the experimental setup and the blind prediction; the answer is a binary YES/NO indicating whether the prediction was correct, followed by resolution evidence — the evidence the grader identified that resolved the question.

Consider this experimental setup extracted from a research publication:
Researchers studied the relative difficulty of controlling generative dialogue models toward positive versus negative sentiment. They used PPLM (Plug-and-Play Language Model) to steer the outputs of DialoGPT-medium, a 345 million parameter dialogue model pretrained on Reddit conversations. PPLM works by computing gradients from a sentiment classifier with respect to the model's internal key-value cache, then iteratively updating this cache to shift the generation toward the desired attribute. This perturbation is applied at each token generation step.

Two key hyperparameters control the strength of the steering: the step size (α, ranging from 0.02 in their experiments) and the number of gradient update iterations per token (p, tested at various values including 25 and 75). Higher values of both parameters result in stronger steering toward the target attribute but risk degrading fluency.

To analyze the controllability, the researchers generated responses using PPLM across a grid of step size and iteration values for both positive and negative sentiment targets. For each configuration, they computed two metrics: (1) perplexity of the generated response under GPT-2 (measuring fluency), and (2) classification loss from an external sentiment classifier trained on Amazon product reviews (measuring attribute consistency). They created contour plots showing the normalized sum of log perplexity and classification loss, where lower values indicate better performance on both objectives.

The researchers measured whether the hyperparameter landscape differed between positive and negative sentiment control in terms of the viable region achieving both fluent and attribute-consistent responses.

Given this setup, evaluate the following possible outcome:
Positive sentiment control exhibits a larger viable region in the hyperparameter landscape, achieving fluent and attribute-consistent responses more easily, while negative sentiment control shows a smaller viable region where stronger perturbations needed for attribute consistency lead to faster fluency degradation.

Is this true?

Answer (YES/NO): YES